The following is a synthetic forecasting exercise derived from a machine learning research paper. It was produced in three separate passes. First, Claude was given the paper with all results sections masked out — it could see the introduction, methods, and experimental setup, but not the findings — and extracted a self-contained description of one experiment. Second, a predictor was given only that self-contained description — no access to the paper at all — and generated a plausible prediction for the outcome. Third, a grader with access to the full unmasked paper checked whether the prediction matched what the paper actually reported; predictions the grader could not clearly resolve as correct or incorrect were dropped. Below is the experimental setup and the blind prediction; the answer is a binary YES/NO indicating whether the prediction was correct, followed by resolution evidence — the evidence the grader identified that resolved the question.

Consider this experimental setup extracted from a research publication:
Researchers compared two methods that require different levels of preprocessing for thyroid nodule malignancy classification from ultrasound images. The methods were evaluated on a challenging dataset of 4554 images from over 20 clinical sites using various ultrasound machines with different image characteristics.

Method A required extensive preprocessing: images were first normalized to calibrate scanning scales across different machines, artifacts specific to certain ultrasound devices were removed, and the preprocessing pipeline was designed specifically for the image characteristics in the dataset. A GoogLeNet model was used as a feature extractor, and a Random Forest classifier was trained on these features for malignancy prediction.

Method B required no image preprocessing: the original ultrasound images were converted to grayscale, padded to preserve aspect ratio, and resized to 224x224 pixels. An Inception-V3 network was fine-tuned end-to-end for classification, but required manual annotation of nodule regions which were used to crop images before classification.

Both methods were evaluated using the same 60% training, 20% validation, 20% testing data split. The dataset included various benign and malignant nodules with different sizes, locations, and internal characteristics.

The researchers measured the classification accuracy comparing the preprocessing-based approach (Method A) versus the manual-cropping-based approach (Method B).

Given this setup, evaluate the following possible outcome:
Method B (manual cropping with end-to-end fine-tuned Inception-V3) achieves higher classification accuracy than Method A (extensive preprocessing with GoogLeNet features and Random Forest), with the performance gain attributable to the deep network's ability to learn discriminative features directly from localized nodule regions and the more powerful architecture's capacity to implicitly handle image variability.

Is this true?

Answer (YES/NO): NO